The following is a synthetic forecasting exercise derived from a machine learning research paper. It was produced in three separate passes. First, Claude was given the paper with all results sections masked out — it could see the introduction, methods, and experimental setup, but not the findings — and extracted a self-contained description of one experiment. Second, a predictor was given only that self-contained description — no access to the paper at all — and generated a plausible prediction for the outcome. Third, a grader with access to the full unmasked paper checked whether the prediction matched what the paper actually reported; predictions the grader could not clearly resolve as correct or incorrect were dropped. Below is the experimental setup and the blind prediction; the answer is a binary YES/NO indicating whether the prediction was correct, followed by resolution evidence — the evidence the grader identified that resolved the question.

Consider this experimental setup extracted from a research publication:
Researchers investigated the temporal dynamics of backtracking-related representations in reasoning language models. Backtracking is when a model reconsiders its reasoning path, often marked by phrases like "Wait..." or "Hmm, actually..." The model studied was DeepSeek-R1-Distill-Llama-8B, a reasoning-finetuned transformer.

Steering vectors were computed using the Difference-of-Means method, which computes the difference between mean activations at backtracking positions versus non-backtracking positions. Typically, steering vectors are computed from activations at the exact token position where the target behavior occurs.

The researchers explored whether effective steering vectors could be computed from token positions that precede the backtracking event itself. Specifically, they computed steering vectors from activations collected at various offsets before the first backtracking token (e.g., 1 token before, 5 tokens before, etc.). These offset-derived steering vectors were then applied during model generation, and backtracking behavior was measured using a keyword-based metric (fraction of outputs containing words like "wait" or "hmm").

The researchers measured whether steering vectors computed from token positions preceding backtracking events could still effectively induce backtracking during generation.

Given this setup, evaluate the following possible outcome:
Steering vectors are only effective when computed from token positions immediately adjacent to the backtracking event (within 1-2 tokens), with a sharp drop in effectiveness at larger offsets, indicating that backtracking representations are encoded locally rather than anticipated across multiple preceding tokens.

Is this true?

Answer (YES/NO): NO